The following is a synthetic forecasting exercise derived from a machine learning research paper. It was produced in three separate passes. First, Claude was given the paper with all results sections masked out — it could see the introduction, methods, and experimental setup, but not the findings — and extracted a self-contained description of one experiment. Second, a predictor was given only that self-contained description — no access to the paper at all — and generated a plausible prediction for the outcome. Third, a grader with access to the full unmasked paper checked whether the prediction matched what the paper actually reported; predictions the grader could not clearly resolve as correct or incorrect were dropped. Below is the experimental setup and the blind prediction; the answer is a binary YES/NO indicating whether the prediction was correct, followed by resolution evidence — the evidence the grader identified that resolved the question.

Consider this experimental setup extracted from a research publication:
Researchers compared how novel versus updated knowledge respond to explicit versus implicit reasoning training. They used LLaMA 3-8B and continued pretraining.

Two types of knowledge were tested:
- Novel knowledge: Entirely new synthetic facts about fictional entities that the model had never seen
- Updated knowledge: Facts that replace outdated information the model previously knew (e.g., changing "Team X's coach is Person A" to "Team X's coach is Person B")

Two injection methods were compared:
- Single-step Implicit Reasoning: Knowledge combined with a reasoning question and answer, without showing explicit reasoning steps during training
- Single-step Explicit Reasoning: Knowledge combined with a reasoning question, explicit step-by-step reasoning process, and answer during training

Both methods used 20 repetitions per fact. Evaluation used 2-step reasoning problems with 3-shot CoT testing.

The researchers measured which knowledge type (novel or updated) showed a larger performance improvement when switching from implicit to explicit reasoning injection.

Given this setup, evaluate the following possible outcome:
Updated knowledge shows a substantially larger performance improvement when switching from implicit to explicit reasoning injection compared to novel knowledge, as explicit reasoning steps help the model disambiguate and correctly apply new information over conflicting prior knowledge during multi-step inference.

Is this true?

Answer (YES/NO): YES